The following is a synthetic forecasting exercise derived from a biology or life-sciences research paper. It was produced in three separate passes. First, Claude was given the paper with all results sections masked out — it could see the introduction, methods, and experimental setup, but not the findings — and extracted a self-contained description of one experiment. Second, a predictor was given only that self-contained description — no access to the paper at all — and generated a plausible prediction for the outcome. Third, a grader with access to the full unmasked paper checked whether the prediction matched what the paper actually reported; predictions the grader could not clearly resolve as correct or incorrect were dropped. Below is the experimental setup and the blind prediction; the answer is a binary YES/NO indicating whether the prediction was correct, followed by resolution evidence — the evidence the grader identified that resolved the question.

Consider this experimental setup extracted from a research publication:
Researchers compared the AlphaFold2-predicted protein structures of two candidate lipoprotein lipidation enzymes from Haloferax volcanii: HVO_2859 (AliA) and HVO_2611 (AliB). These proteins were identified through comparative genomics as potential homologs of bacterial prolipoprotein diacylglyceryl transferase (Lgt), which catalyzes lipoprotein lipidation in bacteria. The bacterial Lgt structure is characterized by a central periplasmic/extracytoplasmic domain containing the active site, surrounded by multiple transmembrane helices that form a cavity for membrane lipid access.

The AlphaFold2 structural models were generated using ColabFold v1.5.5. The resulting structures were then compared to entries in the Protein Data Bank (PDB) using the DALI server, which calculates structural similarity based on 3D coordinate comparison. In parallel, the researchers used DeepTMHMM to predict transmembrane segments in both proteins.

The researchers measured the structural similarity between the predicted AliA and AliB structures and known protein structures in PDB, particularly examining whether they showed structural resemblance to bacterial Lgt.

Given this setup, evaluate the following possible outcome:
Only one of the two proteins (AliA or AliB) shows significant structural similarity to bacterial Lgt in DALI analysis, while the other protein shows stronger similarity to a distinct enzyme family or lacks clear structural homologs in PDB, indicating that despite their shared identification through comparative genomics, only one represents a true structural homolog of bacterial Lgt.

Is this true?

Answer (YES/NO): NO